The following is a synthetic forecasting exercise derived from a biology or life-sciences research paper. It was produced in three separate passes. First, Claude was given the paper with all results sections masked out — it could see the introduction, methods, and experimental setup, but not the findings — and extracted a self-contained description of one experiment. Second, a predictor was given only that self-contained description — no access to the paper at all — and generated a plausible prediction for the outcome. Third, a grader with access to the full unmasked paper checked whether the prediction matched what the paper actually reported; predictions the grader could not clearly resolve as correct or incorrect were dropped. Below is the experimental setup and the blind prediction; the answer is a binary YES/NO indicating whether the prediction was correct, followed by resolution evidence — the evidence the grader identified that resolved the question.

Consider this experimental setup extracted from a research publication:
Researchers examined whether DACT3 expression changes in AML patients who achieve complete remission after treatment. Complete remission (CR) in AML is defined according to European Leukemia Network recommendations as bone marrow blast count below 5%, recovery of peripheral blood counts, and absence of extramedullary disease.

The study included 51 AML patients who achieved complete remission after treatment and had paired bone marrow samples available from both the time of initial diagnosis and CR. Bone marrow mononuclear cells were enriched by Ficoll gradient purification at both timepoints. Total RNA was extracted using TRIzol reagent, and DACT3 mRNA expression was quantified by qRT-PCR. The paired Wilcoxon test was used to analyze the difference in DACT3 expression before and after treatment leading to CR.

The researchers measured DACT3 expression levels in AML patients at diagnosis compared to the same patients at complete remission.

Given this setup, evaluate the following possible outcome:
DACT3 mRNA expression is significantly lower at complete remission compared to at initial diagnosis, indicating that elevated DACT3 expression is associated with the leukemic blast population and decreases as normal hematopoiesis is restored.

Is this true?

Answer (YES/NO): NO